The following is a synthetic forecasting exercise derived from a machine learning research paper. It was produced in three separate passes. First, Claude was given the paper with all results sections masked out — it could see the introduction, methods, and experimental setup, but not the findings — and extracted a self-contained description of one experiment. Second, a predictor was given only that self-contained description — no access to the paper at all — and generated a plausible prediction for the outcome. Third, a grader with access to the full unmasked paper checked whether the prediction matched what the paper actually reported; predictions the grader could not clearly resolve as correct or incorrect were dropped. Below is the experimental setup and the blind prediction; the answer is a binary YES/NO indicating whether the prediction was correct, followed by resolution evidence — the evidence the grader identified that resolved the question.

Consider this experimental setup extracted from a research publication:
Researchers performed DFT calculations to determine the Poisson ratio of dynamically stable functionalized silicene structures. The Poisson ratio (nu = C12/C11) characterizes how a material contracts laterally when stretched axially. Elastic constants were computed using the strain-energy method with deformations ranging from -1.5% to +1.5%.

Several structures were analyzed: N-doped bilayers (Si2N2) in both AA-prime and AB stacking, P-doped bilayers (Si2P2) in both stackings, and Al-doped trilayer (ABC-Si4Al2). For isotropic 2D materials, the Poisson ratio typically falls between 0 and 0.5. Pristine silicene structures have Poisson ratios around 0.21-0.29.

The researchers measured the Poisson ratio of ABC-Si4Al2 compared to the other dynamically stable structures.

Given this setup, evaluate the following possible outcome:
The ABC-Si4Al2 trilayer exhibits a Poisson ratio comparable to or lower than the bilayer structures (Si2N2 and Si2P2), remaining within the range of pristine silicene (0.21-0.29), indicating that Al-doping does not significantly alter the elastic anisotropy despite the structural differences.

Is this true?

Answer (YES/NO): NO